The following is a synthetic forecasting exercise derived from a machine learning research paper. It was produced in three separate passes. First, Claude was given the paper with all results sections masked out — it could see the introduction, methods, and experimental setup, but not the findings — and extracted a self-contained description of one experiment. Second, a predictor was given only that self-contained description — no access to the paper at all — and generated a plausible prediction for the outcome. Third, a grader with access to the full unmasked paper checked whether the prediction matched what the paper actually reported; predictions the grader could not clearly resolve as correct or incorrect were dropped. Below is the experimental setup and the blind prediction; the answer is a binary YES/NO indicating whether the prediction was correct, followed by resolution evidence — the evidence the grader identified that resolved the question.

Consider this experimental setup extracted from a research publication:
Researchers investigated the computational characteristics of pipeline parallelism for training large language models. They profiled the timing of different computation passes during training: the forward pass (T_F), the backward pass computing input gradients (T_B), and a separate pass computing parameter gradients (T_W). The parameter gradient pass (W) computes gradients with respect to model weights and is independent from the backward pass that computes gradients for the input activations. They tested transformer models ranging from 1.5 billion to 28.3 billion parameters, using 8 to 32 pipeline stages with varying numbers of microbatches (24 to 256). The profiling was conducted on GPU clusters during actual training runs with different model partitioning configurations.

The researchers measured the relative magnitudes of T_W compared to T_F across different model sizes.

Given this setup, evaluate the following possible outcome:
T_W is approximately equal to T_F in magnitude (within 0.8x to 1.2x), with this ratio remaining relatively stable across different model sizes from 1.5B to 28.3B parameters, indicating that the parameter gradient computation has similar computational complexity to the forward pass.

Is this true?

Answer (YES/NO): NO